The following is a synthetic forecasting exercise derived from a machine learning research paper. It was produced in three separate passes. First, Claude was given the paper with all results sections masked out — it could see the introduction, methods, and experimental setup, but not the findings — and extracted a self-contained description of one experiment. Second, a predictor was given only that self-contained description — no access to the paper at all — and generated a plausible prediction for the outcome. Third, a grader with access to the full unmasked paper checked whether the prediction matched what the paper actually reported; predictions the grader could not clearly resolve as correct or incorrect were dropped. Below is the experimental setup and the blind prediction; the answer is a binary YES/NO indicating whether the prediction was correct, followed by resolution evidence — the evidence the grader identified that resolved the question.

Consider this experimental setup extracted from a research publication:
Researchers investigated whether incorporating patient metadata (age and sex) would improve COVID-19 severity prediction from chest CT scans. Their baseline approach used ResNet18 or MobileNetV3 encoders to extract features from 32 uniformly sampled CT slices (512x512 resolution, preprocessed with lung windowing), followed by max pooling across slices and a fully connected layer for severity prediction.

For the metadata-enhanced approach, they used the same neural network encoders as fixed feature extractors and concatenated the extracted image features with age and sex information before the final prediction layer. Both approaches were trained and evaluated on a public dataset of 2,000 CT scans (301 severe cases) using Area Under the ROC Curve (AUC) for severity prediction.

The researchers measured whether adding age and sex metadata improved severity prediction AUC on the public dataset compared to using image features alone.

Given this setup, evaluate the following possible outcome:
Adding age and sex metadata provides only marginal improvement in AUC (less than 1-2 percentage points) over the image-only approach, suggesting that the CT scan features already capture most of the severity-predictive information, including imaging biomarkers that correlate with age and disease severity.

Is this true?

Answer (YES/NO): NO